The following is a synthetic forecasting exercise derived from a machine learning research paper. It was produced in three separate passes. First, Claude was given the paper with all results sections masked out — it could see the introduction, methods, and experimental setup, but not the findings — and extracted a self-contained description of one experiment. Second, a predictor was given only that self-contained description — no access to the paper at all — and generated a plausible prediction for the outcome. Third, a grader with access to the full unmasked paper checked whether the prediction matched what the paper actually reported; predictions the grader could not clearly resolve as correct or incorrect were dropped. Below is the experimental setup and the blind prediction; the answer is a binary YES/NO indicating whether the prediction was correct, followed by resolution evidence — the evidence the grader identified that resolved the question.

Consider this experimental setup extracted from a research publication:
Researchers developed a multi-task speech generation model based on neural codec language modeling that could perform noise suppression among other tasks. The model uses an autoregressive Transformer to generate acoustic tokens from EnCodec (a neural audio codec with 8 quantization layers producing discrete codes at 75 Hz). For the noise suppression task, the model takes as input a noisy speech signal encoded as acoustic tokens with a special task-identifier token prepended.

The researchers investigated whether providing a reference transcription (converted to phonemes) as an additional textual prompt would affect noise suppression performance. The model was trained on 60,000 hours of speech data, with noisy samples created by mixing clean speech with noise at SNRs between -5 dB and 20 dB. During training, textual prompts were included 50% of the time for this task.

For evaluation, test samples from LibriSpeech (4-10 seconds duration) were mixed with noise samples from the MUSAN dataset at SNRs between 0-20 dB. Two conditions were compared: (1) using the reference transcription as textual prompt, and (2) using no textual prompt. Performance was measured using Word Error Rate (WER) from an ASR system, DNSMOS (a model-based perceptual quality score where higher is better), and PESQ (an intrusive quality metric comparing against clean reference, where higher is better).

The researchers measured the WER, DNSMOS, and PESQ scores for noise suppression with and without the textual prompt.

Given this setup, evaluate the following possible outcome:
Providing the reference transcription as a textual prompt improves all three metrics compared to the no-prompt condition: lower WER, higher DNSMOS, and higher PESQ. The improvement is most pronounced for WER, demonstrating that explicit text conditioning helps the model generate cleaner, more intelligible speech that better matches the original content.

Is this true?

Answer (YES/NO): NO